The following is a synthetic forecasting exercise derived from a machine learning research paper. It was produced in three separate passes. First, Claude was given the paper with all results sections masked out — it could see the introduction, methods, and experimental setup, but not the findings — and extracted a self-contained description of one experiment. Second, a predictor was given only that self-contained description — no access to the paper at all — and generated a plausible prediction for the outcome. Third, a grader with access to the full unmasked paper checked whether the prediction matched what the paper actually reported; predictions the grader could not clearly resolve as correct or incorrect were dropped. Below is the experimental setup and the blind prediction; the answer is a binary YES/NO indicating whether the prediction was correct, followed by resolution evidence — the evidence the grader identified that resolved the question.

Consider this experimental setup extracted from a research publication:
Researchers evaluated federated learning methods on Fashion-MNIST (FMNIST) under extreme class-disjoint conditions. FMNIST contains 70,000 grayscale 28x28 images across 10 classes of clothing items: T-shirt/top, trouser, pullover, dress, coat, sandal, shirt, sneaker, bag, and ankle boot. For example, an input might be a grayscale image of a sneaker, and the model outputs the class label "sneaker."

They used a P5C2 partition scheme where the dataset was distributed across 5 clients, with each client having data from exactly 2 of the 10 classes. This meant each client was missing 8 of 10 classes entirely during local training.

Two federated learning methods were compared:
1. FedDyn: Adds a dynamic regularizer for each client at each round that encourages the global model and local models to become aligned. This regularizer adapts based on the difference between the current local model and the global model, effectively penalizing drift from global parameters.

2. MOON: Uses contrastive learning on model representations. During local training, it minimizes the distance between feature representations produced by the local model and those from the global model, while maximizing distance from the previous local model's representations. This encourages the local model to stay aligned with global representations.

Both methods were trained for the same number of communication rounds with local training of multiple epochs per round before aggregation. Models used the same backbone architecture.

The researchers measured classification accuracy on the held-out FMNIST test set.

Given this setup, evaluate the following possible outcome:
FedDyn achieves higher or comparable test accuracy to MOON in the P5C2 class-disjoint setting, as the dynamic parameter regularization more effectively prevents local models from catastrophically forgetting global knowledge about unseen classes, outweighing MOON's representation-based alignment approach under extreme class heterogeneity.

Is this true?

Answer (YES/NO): YES